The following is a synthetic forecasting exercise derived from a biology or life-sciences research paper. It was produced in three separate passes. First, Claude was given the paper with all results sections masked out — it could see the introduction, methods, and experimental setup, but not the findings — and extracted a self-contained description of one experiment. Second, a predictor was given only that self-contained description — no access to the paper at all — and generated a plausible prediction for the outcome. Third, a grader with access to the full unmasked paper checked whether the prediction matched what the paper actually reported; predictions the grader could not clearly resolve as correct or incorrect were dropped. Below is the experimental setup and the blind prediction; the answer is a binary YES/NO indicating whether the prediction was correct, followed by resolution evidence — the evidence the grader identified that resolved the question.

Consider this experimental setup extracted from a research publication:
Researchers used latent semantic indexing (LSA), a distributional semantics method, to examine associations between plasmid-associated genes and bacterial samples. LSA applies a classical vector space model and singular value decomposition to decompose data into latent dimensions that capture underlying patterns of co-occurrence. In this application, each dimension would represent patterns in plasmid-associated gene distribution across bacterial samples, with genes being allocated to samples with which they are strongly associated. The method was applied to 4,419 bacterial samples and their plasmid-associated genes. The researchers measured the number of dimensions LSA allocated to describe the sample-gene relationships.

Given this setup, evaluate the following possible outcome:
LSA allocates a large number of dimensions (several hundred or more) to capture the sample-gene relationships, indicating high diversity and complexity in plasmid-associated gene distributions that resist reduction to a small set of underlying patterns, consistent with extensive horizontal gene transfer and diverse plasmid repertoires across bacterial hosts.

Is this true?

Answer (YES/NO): YES